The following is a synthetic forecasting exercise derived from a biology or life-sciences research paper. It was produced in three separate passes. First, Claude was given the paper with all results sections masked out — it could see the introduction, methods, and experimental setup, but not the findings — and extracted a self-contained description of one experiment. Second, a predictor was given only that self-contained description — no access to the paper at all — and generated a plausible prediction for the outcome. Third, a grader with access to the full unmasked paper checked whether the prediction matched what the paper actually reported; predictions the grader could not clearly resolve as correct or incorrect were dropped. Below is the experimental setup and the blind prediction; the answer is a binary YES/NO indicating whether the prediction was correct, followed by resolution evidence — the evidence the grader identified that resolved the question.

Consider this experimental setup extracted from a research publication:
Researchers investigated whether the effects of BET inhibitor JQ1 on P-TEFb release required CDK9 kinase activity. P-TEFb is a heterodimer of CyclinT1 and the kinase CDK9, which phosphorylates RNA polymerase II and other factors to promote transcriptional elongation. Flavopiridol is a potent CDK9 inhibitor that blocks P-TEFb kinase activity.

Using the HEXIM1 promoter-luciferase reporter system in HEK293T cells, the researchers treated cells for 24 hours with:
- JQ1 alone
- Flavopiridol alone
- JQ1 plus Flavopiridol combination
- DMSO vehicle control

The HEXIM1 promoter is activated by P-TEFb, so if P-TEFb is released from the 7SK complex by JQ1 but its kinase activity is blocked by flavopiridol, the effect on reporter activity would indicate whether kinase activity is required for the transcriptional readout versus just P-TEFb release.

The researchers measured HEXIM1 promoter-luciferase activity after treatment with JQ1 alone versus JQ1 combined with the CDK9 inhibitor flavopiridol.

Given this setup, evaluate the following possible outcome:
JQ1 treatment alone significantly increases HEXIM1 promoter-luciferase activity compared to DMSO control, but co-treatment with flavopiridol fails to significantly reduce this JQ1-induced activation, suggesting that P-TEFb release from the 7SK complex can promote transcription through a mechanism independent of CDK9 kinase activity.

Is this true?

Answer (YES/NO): NO